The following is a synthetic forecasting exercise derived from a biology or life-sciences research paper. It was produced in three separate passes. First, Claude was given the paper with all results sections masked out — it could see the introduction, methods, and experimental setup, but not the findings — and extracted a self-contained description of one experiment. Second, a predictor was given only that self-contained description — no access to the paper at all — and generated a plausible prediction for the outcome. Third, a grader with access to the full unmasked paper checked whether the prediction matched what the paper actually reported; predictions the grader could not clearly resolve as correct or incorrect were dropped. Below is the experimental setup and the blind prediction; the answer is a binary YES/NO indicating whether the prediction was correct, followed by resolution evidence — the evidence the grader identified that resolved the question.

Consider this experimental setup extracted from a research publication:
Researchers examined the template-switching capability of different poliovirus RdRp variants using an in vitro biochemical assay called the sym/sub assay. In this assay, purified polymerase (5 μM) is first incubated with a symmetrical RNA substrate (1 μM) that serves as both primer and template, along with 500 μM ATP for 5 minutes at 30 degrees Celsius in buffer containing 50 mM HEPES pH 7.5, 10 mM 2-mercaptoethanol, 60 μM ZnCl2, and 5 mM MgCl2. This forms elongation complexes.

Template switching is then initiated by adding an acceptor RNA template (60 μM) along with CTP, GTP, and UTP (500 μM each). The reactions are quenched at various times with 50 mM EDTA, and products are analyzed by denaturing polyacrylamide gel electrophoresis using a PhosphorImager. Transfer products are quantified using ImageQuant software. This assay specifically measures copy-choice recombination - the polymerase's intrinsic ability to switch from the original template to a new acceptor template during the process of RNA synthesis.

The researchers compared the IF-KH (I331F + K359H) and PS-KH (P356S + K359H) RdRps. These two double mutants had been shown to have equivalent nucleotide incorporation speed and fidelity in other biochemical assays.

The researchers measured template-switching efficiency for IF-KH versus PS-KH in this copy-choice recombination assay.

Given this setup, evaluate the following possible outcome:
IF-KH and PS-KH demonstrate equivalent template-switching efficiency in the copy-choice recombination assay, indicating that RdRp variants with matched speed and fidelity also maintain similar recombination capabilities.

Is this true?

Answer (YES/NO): NO